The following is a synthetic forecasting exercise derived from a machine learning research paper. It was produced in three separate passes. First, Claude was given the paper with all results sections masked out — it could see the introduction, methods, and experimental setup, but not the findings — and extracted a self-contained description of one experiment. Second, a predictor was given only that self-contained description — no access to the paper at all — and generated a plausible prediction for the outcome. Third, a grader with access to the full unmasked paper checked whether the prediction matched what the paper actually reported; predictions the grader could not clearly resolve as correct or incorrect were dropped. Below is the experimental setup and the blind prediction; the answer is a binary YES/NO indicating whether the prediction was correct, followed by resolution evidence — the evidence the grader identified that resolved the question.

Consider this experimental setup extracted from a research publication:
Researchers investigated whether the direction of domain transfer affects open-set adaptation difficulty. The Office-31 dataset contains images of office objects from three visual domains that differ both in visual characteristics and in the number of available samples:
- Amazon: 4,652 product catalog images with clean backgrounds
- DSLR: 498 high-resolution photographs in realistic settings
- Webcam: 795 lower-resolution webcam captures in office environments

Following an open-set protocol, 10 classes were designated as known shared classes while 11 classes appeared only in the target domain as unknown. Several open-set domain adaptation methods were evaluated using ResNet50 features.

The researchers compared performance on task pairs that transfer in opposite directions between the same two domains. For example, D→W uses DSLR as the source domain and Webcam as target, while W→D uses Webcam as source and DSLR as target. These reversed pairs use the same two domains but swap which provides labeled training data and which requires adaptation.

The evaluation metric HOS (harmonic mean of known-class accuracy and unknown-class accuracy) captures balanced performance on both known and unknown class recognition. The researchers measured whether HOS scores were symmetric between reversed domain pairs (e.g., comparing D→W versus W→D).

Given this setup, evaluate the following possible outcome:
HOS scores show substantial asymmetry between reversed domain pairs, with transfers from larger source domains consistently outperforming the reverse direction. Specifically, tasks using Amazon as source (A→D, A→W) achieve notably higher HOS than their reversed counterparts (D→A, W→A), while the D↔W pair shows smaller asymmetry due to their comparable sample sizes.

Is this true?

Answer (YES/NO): NO